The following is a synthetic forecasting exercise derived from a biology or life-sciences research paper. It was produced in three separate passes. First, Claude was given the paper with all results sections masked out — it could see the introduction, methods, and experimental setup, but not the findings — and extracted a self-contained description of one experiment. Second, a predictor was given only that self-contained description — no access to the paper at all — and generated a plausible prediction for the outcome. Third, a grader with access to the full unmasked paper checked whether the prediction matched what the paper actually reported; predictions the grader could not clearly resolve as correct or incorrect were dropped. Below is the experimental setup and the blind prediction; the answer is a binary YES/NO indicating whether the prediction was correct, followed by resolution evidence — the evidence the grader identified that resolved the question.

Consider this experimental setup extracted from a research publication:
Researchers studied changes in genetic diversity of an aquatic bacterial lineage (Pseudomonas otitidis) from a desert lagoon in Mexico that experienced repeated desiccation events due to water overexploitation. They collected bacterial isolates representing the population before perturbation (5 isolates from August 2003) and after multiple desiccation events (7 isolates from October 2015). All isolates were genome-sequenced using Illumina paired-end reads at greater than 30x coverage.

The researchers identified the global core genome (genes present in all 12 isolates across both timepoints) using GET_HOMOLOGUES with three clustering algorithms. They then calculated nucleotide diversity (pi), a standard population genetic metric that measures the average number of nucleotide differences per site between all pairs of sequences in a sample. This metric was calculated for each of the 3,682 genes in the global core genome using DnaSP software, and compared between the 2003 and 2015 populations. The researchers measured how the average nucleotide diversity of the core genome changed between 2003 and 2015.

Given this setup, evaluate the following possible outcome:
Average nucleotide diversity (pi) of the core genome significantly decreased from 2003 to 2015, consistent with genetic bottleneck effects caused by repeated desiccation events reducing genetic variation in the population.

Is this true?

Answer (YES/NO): YES